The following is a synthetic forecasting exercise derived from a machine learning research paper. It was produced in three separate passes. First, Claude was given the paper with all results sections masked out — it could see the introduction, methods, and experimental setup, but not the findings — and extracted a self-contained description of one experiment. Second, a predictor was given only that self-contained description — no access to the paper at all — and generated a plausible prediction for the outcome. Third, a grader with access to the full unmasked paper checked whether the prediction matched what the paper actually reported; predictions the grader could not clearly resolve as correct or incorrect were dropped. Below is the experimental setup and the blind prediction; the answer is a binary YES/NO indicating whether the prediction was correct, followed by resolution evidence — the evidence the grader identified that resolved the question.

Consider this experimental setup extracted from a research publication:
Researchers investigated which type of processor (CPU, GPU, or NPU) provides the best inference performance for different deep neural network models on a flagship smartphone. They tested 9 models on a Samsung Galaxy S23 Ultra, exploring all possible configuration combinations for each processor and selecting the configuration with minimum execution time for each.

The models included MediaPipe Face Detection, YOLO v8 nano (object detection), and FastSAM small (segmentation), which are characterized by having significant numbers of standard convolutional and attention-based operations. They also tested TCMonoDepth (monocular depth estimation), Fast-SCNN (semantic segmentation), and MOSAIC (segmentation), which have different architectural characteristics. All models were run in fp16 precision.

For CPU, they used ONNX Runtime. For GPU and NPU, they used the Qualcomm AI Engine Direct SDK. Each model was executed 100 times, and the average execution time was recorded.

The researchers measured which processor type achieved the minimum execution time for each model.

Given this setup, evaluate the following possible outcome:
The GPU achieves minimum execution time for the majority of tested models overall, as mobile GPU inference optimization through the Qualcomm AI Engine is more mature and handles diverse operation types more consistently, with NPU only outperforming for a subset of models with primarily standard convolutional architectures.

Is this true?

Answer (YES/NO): NO